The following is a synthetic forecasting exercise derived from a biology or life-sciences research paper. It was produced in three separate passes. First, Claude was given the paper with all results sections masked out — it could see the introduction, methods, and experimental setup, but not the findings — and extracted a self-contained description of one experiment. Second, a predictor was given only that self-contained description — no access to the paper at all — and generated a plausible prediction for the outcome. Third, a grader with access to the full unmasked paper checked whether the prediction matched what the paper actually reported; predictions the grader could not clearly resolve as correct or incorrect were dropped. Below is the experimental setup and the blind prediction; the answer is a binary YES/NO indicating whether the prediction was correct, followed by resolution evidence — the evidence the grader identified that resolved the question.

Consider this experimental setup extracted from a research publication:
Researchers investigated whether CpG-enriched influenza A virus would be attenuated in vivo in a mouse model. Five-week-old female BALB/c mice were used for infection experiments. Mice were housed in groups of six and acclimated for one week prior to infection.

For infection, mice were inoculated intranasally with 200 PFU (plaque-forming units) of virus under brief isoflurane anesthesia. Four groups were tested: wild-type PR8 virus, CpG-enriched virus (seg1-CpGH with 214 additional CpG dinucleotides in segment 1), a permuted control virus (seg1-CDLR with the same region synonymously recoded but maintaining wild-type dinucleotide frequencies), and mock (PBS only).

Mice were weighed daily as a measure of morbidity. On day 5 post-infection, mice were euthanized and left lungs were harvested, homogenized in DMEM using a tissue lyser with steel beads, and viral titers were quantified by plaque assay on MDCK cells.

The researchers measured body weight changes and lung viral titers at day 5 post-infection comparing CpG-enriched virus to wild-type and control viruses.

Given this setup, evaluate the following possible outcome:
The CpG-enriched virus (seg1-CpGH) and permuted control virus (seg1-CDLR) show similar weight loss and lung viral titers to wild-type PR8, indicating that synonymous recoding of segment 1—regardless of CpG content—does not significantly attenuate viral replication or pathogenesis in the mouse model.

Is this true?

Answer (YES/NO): NO